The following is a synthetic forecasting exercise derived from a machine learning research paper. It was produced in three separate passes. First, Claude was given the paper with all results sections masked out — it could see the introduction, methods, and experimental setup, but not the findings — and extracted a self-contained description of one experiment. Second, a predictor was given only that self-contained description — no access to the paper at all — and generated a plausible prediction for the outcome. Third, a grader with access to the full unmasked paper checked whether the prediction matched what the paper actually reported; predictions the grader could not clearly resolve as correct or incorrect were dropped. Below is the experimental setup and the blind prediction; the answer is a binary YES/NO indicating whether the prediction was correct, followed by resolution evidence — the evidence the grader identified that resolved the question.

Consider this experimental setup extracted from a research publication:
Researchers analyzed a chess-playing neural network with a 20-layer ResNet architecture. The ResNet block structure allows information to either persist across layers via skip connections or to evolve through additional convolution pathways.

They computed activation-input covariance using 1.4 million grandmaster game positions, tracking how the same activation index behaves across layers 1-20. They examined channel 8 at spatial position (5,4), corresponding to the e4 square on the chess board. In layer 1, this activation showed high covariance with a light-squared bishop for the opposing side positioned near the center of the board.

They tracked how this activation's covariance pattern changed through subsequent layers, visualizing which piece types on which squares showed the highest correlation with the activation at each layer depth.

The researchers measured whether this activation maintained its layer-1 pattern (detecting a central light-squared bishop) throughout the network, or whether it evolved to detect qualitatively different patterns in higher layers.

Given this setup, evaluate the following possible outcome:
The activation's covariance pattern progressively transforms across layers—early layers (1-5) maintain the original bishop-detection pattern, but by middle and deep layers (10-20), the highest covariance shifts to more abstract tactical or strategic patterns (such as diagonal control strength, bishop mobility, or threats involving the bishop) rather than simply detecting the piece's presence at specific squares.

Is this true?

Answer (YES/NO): NO